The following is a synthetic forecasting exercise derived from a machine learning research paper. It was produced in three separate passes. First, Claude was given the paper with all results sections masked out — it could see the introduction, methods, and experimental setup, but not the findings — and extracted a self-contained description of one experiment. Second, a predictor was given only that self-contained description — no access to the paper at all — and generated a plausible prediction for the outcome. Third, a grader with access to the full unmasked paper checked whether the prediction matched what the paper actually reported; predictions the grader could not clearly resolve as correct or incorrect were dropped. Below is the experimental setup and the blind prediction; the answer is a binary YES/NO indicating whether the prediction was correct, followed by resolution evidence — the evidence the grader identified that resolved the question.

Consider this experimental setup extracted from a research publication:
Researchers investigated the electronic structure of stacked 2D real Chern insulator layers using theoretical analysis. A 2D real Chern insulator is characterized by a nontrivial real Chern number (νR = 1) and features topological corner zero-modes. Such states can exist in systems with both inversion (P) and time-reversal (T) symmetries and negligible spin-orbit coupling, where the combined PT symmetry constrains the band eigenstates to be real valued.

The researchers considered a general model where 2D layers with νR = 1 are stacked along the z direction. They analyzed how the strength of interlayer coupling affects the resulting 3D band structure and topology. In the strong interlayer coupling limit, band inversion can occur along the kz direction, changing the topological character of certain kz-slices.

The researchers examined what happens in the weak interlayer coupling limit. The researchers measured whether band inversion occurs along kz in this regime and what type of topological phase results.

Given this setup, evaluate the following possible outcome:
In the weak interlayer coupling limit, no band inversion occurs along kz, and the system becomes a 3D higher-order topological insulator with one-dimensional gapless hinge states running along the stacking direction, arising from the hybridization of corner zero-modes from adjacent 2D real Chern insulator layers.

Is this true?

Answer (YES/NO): YES